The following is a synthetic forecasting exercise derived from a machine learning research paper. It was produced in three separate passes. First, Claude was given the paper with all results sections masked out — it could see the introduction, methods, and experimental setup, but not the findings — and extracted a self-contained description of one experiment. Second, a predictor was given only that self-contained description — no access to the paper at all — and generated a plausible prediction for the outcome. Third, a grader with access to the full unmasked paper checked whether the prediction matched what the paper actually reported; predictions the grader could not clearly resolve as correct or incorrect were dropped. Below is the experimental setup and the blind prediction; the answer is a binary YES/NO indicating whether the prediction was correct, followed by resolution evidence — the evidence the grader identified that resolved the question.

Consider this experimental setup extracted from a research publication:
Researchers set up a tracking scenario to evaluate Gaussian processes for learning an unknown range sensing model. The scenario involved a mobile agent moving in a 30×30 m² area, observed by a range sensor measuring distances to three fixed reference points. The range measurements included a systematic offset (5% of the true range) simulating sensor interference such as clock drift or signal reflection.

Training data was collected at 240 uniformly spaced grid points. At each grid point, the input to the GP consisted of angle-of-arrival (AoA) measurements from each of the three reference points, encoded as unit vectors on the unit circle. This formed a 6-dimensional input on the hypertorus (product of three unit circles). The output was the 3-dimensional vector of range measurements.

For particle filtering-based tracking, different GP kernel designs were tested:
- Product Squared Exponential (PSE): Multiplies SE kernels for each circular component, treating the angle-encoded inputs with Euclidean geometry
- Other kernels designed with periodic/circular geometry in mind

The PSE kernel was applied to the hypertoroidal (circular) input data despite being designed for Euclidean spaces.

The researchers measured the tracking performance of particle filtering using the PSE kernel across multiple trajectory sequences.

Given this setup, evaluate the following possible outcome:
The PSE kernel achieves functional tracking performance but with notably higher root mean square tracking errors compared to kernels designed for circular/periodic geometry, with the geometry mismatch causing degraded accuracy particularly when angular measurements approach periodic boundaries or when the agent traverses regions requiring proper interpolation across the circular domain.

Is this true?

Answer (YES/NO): NO